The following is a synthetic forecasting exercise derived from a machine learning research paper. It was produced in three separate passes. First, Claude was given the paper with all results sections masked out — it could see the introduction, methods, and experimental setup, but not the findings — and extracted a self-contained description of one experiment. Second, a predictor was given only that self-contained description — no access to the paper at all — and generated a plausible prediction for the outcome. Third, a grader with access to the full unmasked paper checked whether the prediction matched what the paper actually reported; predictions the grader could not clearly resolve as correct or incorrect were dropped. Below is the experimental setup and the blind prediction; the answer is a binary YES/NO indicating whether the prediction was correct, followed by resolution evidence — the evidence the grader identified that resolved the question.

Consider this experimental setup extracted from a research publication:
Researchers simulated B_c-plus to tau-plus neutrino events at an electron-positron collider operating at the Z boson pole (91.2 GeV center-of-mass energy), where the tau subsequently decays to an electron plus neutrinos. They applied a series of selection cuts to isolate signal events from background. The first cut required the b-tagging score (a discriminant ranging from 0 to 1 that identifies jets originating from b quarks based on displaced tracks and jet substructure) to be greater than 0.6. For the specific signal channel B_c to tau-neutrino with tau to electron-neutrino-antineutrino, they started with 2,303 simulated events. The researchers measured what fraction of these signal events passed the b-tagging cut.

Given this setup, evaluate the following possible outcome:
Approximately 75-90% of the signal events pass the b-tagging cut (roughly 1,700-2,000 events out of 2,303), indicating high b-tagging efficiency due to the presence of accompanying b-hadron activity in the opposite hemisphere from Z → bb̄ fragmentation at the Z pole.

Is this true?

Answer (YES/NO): NO